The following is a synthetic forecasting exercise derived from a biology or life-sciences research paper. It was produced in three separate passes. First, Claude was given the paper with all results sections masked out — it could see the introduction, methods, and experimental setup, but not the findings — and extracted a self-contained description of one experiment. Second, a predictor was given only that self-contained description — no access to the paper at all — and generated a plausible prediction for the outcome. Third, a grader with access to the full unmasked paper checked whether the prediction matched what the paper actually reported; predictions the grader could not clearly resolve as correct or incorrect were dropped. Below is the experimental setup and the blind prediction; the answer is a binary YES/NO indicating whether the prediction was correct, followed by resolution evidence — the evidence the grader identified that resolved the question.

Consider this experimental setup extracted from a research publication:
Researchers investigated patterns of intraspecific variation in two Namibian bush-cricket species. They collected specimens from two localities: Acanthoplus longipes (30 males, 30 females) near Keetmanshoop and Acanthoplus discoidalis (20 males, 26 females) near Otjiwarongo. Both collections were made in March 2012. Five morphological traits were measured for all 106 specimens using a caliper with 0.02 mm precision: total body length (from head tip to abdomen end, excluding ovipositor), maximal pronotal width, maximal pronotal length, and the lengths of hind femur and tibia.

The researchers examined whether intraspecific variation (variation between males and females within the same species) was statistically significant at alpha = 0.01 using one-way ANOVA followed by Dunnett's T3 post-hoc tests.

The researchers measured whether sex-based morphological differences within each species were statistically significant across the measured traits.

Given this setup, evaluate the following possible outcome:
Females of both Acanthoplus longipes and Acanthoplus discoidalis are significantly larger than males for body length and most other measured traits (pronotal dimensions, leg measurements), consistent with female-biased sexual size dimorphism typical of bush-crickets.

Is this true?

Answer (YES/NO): NO